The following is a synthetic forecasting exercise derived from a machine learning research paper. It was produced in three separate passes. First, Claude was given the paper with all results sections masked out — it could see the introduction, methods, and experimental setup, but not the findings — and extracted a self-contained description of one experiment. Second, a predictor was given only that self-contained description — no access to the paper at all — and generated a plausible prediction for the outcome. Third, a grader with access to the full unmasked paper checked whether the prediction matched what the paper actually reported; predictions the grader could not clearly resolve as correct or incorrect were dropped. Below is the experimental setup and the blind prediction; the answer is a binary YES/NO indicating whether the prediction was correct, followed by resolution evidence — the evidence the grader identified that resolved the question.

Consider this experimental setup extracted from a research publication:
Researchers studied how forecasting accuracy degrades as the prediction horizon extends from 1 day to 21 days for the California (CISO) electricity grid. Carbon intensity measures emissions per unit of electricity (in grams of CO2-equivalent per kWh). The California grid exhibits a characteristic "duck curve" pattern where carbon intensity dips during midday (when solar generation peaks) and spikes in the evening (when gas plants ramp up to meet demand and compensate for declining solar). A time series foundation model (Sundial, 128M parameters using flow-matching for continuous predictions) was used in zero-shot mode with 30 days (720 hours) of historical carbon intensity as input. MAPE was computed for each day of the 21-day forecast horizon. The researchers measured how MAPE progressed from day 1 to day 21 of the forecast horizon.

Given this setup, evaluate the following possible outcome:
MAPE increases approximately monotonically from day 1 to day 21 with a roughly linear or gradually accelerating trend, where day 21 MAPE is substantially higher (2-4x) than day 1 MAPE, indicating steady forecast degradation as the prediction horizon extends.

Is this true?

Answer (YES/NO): NO